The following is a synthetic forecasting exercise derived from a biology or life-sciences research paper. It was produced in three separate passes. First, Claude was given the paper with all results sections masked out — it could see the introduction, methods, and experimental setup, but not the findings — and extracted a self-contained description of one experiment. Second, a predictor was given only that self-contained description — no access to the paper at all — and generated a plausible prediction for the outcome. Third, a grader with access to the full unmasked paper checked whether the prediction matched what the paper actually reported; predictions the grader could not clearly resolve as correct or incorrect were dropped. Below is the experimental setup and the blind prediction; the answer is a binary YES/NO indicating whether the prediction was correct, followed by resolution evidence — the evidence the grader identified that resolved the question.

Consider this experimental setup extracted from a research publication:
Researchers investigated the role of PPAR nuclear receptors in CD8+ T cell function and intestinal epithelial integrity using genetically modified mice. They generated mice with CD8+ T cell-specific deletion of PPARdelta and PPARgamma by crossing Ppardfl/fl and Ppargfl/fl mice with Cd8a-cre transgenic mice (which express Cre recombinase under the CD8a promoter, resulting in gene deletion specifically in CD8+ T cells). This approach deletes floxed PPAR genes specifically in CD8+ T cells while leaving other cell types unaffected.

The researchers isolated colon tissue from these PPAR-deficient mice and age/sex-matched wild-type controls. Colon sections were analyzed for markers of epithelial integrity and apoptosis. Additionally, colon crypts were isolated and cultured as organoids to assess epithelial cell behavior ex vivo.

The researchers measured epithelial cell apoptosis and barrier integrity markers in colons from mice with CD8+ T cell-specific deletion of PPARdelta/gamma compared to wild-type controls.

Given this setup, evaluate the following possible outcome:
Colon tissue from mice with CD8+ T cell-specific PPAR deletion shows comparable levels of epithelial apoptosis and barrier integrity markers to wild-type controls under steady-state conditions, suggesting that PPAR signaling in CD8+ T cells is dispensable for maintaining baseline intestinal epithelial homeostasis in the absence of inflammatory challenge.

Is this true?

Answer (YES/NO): NO